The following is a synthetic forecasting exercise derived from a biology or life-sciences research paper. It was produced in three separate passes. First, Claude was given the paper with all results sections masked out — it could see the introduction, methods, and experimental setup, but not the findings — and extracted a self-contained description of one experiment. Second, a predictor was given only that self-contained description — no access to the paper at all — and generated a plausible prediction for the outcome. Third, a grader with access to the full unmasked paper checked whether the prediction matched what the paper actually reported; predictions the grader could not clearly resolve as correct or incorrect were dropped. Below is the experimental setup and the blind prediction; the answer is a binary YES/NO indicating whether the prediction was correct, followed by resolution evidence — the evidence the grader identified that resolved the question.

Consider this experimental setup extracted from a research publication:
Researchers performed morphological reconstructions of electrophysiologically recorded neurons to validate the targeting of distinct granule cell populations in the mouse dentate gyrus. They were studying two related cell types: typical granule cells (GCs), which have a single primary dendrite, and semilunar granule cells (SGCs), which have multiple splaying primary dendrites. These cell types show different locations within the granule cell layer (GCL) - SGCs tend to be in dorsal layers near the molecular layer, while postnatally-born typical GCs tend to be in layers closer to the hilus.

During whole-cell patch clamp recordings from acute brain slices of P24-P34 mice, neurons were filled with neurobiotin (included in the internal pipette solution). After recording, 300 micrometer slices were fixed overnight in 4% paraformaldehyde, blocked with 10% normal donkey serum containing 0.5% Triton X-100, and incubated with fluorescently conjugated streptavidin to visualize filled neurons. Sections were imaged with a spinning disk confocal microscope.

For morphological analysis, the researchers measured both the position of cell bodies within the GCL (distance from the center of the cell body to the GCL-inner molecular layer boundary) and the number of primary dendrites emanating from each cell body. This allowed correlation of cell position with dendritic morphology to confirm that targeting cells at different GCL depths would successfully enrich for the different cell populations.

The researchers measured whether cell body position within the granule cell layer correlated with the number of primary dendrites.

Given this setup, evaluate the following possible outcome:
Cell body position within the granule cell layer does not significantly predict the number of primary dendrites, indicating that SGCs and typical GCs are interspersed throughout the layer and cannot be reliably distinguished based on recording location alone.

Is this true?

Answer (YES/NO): NO